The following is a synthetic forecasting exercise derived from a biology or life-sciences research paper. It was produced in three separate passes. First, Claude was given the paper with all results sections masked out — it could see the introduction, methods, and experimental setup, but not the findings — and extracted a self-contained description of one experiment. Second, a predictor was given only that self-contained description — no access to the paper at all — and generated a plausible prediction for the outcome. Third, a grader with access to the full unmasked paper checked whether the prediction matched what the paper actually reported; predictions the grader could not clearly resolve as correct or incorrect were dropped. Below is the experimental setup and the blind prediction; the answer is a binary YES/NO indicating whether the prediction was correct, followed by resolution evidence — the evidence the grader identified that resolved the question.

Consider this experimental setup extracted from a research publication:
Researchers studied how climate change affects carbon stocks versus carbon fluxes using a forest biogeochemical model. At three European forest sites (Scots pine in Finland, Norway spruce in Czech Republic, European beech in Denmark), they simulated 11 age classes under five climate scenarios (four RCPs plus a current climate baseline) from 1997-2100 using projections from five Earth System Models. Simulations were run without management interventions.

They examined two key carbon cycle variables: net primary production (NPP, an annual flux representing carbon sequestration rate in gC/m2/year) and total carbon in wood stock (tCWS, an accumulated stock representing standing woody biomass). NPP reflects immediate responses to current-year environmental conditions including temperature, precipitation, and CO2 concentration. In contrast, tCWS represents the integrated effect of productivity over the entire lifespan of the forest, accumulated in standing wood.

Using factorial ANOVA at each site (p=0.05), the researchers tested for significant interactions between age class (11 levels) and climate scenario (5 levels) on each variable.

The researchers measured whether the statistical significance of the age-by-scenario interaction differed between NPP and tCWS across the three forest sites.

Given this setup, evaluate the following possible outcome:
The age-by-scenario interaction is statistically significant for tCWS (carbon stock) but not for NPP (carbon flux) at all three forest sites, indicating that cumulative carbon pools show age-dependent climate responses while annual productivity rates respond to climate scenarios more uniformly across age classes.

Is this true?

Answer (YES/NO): NO